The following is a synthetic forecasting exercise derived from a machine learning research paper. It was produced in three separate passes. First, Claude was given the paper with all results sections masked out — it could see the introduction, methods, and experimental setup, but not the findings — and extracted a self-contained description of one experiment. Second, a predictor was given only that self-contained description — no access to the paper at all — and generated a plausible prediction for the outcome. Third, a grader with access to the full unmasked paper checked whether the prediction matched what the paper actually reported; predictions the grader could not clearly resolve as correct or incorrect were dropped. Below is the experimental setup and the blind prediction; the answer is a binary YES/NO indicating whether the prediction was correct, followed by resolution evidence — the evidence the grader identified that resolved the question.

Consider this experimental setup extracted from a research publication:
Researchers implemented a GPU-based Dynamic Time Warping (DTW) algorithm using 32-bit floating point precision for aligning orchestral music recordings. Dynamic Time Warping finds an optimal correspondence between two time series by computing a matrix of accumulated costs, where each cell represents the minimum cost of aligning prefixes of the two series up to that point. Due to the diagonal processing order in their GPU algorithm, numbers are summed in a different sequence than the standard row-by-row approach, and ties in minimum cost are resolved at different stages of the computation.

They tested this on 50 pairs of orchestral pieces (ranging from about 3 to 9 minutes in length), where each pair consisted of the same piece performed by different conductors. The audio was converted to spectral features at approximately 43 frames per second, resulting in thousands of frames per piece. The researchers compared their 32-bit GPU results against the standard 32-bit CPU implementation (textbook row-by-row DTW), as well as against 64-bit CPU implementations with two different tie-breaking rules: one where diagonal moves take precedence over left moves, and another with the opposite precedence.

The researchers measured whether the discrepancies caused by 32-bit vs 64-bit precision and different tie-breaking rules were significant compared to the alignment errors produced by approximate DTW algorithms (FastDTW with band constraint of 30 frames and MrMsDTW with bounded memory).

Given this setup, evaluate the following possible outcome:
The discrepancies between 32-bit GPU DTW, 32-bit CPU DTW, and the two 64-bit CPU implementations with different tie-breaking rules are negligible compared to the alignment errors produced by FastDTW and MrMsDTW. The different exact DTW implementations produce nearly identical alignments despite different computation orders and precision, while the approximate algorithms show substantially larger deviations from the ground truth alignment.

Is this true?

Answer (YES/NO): YES